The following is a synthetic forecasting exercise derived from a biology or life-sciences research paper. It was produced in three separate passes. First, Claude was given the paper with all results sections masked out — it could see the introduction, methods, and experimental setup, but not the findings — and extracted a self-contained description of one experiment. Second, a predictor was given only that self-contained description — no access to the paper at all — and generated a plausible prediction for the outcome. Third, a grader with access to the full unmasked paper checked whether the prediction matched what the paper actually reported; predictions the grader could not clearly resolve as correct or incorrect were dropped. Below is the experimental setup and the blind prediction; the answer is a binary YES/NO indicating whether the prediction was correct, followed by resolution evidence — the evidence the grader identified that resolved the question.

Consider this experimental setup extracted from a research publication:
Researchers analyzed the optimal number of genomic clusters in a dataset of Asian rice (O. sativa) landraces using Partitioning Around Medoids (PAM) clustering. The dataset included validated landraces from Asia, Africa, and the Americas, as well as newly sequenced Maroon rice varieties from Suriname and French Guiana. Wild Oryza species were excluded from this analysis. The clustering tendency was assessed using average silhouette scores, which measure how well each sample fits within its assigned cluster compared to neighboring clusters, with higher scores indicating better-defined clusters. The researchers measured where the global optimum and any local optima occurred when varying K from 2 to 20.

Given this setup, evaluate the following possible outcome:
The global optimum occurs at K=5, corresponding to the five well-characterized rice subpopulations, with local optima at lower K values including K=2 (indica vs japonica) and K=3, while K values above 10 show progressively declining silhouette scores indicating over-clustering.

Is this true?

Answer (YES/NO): NO